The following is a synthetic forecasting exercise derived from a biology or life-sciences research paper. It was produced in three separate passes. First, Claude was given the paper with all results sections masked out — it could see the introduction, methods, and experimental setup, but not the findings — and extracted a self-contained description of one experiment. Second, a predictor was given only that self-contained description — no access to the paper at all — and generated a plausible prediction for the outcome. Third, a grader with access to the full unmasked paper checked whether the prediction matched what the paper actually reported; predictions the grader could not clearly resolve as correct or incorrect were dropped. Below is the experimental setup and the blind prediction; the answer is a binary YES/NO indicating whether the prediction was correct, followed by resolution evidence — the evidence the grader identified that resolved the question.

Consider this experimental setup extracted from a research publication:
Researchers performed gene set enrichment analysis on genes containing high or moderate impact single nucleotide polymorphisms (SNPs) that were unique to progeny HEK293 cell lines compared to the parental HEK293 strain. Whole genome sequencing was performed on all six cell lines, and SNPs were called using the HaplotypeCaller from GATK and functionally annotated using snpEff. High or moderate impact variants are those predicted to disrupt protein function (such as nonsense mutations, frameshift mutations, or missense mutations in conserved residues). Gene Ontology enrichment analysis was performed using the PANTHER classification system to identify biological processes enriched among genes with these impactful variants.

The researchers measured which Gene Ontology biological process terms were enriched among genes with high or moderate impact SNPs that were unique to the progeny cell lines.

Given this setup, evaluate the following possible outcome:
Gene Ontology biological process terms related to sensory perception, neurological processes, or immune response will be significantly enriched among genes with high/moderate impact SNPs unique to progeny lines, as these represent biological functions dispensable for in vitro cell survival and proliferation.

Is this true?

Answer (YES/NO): NO